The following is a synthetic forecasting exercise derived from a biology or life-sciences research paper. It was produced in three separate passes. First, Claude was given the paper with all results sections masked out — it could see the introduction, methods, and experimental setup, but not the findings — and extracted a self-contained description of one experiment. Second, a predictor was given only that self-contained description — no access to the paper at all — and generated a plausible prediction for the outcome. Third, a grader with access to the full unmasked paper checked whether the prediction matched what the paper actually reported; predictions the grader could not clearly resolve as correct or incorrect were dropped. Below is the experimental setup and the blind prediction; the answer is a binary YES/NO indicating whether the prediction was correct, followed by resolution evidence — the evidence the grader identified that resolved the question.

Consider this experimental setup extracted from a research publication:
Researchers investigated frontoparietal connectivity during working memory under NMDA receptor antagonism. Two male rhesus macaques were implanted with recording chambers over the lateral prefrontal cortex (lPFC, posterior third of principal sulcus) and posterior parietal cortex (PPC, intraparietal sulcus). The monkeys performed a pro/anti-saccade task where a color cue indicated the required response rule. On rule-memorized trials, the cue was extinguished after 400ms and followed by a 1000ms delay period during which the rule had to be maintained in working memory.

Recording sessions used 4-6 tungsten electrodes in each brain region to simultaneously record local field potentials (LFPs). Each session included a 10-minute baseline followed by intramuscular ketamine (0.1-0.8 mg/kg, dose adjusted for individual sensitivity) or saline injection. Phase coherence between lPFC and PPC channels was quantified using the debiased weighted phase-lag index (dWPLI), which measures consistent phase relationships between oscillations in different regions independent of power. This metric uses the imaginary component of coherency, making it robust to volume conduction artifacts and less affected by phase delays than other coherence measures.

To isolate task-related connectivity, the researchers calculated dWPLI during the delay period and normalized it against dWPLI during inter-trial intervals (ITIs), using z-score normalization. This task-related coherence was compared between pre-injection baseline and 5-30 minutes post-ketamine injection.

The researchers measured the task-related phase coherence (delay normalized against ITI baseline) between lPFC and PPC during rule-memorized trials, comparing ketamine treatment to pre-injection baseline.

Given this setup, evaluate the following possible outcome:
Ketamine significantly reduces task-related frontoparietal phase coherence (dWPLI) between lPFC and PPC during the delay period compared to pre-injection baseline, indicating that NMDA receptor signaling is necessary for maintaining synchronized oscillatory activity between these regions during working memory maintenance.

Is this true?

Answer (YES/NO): YES